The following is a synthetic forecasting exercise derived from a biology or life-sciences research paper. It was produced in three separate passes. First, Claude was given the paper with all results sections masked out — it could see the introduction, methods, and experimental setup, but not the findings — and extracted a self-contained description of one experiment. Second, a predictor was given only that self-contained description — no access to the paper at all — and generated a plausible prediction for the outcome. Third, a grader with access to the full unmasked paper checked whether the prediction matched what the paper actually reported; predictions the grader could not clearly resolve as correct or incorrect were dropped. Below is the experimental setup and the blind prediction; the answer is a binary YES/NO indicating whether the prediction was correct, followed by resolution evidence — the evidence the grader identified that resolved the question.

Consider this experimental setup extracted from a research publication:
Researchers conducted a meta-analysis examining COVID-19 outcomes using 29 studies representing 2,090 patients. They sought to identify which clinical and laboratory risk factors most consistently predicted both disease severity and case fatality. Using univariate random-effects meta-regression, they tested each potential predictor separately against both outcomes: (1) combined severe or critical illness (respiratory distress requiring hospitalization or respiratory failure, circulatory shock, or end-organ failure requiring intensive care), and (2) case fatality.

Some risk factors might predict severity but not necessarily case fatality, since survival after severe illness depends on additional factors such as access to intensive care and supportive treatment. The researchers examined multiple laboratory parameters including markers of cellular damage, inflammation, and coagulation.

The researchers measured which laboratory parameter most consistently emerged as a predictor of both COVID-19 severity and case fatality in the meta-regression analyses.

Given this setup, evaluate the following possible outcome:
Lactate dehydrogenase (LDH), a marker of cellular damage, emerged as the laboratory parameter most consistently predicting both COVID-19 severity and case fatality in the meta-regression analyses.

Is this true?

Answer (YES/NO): YES